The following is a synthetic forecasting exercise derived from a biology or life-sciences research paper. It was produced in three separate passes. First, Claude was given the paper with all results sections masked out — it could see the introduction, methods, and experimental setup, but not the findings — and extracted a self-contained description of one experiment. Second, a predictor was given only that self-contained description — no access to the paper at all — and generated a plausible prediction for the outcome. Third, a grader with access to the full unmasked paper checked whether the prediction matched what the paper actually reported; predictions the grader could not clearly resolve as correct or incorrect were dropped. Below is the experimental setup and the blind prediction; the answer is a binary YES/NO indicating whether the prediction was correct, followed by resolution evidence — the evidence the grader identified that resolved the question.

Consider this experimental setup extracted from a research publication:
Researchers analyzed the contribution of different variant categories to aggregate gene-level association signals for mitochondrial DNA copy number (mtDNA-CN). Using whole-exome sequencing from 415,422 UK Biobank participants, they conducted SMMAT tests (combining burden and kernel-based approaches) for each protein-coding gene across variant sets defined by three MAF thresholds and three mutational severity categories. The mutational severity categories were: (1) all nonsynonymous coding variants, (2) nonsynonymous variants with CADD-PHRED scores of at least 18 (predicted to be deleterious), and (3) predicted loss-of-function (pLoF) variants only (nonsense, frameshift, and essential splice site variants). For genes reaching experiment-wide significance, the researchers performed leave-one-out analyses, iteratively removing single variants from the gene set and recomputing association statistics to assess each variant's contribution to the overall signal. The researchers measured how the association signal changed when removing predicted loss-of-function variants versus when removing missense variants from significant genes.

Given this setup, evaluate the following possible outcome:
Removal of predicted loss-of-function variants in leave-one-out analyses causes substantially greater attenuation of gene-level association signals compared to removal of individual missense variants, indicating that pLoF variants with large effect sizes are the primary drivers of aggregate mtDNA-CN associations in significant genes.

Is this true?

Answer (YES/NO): NO